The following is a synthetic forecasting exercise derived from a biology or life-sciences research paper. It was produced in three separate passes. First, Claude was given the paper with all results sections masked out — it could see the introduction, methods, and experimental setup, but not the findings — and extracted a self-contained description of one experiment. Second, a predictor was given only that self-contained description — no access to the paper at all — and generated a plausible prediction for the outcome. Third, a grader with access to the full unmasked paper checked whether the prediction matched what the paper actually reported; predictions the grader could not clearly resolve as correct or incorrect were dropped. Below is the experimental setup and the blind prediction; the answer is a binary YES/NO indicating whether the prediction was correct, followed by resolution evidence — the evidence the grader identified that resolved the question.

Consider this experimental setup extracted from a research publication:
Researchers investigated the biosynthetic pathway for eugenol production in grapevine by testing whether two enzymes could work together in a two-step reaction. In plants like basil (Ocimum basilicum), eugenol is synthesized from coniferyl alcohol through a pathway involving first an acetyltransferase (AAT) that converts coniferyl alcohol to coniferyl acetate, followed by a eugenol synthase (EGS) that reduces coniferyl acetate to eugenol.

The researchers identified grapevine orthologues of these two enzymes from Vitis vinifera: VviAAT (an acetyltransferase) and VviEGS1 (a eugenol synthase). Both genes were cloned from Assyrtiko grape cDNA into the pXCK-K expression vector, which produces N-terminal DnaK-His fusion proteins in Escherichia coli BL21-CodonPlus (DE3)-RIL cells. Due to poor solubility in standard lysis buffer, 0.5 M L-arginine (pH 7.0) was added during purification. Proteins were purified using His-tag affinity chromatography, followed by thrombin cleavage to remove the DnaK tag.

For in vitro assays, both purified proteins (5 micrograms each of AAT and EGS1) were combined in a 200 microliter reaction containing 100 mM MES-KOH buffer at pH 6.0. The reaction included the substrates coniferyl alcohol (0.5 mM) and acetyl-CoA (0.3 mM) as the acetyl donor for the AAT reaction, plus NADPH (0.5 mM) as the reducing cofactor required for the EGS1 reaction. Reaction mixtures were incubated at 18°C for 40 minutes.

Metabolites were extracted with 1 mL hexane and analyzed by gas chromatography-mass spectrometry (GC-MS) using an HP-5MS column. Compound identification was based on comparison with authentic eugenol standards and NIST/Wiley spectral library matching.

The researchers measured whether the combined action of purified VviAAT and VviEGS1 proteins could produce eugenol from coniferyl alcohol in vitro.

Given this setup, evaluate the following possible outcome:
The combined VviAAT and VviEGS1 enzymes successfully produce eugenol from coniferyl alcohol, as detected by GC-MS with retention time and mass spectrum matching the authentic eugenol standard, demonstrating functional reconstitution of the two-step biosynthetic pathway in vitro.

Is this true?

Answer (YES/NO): YES